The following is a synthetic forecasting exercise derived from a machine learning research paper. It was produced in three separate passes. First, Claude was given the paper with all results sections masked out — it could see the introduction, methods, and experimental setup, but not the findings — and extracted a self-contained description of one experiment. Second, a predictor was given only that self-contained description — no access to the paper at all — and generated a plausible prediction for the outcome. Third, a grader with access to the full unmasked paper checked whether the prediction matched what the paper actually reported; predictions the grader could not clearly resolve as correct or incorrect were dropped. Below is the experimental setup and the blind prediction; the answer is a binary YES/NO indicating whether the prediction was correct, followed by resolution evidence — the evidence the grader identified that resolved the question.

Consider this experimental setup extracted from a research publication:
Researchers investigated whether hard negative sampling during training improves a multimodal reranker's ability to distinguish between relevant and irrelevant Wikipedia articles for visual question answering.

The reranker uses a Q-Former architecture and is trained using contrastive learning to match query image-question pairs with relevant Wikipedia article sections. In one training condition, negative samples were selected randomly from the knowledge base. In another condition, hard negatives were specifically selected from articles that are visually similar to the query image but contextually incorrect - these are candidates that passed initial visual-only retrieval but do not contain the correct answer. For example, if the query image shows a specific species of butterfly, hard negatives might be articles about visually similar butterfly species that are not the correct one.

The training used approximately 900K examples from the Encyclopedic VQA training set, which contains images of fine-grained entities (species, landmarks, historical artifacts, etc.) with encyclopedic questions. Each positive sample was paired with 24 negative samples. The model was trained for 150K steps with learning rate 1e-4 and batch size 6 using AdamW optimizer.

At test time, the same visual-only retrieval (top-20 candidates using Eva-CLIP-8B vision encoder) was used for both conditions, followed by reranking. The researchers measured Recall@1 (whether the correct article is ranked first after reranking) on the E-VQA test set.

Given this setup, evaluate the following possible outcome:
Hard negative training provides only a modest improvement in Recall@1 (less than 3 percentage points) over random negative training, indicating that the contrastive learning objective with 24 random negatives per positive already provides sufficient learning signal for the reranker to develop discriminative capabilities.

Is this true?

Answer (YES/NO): NO